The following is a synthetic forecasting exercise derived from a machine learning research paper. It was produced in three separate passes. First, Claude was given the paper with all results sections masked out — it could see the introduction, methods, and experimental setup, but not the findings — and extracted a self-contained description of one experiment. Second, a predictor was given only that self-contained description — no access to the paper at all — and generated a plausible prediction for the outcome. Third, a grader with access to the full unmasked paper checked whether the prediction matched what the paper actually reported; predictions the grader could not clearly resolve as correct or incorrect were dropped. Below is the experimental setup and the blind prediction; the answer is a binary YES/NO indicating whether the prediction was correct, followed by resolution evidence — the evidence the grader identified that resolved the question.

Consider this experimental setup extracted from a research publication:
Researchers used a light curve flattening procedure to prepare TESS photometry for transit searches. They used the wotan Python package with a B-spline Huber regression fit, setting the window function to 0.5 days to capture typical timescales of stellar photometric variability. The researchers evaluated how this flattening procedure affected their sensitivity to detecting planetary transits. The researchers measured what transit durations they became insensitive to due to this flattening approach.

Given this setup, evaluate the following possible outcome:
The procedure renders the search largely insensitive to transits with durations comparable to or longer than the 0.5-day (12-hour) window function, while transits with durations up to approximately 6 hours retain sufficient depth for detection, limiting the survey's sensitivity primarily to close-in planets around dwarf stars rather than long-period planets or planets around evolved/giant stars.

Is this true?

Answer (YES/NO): NO